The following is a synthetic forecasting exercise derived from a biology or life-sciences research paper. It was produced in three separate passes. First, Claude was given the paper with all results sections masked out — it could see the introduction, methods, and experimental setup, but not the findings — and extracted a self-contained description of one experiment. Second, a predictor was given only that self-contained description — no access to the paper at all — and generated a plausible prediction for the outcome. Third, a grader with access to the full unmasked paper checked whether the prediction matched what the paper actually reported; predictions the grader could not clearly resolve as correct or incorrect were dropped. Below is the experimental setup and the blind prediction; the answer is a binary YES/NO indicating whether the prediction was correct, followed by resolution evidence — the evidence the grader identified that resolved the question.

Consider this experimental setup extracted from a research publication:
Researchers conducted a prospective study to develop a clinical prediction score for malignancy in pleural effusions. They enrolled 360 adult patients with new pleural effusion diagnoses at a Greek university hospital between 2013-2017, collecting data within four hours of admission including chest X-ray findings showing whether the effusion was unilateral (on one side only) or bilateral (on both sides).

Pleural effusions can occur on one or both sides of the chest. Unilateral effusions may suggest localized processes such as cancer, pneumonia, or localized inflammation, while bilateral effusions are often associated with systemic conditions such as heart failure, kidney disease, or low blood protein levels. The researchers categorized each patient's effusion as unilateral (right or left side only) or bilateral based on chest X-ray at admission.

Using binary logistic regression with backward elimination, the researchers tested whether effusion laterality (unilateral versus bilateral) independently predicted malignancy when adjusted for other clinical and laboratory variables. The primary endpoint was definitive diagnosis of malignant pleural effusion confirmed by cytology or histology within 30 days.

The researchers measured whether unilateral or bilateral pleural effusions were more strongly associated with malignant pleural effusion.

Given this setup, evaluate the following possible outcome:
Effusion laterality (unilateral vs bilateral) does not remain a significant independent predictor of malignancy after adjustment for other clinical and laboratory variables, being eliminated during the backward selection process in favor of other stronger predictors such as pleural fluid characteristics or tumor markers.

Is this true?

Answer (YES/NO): NO